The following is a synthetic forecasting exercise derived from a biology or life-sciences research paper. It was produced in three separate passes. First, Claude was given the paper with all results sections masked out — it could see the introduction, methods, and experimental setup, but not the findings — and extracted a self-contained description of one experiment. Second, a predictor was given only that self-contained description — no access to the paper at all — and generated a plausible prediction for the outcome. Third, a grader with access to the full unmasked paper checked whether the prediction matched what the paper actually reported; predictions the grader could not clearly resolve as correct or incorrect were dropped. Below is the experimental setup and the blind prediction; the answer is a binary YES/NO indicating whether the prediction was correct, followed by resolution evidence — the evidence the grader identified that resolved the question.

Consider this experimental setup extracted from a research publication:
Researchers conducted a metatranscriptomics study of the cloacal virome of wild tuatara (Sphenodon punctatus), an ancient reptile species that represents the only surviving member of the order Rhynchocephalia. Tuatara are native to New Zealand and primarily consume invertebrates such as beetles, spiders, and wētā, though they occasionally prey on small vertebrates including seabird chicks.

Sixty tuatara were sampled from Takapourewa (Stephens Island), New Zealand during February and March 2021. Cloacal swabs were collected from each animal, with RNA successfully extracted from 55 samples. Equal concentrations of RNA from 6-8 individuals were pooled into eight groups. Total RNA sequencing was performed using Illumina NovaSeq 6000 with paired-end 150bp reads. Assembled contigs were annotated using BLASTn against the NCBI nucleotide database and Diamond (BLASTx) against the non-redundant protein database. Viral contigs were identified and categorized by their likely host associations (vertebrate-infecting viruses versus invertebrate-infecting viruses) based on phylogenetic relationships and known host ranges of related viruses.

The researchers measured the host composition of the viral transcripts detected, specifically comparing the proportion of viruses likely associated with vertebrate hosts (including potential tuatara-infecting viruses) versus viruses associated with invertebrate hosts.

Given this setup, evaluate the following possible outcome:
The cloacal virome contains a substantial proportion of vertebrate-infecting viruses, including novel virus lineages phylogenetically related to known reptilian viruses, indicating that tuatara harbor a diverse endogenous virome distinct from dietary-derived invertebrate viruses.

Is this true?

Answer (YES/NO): NO